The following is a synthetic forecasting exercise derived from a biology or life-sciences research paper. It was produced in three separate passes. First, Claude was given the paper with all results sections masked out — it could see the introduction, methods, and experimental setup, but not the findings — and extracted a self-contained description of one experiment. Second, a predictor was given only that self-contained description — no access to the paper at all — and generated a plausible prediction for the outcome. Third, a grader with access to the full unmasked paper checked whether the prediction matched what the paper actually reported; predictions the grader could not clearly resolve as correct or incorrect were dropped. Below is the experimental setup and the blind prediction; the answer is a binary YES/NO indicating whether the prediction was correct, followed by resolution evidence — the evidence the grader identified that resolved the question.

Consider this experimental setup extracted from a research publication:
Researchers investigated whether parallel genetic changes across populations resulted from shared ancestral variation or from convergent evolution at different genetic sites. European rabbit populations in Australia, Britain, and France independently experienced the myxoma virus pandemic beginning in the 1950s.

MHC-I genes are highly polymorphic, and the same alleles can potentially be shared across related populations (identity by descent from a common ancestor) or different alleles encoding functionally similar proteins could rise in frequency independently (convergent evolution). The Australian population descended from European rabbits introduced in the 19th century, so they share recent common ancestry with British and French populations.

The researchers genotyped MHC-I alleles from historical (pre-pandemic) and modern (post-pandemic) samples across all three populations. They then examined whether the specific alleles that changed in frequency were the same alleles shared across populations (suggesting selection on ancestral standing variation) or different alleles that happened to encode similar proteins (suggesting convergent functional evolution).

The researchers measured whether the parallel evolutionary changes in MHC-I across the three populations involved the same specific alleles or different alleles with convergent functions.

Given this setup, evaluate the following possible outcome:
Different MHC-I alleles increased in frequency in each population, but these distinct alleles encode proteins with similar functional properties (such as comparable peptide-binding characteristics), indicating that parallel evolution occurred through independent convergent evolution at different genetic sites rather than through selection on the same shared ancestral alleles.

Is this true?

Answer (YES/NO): NO